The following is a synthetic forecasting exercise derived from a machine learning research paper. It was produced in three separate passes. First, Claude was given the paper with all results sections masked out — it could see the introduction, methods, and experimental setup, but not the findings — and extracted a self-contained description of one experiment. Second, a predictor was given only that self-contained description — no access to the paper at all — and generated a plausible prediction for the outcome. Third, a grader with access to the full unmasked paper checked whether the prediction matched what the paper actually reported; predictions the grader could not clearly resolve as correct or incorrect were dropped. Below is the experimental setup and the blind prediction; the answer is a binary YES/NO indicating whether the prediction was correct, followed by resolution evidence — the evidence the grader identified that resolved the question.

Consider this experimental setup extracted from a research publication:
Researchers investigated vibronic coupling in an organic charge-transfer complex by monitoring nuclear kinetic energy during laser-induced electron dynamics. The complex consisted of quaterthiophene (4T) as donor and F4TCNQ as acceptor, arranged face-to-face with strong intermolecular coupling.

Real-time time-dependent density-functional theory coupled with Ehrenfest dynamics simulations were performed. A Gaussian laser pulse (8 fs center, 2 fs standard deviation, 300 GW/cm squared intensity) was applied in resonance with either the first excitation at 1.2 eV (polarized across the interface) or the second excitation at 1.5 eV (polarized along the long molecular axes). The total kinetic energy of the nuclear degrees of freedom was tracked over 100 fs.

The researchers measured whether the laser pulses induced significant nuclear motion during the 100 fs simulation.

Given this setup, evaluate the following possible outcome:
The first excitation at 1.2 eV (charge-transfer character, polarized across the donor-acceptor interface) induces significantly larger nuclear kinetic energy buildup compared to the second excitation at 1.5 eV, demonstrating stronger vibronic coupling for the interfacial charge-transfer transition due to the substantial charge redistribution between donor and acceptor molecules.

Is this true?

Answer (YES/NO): NO